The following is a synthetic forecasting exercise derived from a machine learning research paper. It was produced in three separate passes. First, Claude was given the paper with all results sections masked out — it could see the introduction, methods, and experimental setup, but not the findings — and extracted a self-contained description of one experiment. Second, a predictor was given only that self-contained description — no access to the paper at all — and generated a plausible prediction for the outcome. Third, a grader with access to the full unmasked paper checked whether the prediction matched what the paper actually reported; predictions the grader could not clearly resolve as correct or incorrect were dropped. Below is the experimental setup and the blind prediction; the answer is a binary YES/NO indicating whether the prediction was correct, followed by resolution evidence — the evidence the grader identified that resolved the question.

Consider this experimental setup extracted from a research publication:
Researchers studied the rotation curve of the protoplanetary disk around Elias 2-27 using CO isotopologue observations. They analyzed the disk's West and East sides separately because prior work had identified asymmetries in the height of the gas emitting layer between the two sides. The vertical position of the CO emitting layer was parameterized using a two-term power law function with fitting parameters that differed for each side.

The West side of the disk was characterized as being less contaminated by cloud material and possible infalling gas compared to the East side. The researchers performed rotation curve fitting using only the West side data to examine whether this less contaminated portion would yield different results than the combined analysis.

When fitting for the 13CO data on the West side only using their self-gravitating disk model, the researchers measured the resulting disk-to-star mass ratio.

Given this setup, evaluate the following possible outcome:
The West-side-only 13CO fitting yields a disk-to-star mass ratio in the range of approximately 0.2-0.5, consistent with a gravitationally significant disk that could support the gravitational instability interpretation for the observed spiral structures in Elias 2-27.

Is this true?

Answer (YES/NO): YES